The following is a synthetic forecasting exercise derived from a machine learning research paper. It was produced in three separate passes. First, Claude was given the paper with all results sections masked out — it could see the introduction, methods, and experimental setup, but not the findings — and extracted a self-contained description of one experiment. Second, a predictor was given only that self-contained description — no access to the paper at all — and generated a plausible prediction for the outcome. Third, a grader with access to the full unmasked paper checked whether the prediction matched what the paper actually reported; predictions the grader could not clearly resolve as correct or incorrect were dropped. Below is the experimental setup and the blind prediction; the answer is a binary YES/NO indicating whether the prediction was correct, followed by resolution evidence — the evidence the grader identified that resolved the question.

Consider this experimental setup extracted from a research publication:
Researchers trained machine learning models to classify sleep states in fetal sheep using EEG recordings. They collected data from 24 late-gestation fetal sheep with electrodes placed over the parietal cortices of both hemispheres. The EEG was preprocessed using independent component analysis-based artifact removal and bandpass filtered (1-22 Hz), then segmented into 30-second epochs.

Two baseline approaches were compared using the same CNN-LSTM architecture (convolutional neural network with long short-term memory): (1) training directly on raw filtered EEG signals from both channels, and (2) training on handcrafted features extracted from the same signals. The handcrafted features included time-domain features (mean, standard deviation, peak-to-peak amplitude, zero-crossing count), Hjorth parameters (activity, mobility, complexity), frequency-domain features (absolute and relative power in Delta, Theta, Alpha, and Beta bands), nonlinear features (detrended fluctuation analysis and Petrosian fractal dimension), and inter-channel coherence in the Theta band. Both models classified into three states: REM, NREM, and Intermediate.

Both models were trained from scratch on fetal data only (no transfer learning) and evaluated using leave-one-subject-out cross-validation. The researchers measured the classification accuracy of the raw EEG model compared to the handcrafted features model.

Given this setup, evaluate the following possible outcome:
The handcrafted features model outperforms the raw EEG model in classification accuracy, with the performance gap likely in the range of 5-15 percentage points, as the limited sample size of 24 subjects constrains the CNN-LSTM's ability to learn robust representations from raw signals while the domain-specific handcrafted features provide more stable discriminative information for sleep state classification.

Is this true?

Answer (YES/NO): YES